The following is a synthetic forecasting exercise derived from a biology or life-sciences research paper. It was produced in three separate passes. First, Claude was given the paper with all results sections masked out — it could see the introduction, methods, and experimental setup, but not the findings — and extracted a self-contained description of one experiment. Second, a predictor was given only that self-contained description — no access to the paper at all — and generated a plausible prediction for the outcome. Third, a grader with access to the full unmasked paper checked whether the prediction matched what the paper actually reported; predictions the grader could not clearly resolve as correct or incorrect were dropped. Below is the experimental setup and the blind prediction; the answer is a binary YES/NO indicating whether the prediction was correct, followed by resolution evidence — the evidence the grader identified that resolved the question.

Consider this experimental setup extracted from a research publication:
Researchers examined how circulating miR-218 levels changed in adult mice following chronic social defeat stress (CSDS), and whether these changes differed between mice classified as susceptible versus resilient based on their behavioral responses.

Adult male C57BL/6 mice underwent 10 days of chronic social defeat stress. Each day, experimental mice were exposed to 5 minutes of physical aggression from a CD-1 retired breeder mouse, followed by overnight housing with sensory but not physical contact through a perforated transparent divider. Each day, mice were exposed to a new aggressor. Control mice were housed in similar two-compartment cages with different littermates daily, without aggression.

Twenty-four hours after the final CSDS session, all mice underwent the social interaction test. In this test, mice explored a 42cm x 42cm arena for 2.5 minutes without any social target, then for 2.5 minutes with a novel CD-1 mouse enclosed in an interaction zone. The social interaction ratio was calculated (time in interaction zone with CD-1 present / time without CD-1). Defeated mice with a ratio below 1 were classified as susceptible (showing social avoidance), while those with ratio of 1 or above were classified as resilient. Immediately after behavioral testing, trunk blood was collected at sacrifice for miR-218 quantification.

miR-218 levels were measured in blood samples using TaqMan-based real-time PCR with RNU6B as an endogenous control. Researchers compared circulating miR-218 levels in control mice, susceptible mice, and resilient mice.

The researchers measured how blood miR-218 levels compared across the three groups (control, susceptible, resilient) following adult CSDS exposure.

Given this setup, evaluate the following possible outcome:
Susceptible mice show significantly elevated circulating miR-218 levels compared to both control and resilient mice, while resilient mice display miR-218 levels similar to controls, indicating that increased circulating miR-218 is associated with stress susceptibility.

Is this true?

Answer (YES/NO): NO